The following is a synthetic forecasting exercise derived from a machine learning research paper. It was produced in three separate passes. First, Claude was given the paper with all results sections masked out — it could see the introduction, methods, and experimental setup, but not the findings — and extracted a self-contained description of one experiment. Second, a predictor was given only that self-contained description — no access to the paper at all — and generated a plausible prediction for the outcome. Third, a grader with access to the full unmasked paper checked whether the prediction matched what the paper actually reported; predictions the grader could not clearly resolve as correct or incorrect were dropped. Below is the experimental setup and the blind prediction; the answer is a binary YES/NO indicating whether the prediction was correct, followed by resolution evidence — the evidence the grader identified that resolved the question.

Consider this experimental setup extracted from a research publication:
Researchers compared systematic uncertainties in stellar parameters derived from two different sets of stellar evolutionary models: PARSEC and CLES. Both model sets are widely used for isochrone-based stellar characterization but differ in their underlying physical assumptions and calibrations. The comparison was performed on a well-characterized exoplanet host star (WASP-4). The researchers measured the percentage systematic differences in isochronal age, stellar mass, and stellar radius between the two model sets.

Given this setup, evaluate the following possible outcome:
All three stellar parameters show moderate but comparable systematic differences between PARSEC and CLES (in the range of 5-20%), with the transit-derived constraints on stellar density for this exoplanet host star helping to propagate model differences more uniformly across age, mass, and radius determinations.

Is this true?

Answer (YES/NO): NO